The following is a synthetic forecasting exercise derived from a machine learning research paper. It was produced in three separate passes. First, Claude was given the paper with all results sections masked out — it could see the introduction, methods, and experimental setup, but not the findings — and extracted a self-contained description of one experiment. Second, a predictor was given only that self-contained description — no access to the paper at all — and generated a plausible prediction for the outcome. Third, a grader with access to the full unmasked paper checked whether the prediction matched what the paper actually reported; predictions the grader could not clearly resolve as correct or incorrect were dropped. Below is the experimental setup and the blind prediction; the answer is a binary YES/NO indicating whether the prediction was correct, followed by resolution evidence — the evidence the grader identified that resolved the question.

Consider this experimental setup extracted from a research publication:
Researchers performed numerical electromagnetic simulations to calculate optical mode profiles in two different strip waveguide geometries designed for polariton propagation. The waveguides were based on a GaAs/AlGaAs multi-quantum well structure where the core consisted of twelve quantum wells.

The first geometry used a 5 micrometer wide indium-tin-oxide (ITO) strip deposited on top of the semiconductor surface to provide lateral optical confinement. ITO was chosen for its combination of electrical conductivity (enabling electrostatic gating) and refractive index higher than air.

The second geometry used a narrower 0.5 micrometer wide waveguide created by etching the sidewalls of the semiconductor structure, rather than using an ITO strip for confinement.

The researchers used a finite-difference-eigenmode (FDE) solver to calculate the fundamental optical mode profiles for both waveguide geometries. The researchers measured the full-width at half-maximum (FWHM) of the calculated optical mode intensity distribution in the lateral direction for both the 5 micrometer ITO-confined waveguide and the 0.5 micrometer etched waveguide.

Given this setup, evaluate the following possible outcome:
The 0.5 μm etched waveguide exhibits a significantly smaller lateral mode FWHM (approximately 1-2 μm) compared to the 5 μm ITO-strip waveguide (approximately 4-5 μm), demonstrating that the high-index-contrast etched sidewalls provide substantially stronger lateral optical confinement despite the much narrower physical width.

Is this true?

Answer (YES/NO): NO